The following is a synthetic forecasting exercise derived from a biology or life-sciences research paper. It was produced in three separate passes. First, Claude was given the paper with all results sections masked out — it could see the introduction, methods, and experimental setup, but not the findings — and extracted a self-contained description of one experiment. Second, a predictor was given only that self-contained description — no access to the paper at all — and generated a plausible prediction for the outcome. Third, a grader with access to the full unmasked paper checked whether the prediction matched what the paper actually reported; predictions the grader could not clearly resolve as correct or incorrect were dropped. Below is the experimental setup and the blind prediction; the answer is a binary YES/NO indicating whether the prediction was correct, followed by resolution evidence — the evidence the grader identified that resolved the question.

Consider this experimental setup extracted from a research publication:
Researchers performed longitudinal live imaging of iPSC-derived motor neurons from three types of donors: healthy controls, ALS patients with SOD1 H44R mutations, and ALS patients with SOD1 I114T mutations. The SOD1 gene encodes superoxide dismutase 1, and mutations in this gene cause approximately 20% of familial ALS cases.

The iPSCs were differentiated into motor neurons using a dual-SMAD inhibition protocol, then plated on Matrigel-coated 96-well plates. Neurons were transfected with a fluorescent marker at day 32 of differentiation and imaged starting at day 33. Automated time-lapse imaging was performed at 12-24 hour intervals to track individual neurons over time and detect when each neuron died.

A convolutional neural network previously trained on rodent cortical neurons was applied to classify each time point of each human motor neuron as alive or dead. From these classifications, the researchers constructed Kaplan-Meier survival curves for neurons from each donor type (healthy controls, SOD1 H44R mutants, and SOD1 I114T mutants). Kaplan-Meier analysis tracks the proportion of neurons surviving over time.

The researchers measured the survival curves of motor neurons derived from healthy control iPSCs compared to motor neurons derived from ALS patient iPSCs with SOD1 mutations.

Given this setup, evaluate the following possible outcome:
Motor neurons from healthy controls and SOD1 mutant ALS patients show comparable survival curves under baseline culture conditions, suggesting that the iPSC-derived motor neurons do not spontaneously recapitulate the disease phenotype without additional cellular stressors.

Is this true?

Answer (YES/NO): NO